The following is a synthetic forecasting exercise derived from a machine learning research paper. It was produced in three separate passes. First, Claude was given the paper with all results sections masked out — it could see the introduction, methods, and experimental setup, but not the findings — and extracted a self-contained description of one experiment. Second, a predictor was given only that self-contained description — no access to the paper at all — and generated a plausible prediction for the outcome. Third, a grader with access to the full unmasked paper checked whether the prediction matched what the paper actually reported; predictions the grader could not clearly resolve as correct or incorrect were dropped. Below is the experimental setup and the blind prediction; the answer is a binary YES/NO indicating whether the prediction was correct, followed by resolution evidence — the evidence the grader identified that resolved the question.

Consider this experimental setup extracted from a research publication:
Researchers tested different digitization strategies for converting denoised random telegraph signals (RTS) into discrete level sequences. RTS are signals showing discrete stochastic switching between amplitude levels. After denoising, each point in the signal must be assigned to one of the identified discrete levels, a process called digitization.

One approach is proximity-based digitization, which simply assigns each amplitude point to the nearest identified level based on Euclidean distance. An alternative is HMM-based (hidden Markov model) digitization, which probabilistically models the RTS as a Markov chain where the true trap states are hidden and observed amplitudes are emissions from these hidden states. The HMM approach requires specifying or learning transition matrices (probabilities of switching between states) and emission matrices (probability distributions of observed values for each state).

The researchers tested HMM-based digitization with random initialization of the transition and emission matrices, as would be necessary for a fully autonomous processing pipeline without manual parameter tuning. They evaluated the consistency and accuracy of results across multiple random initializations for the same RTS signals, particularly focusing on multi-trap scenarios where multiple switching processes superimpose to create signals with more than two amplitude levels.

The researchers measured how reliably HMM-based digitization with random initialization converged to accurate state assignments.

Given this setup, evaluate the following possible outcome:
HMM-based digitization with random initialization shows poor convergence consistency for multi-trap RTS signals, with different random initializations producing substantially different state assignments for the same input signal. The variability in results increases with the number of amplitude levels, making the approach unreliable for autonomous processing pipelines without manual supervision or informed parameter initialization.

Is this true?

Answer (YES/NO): YES